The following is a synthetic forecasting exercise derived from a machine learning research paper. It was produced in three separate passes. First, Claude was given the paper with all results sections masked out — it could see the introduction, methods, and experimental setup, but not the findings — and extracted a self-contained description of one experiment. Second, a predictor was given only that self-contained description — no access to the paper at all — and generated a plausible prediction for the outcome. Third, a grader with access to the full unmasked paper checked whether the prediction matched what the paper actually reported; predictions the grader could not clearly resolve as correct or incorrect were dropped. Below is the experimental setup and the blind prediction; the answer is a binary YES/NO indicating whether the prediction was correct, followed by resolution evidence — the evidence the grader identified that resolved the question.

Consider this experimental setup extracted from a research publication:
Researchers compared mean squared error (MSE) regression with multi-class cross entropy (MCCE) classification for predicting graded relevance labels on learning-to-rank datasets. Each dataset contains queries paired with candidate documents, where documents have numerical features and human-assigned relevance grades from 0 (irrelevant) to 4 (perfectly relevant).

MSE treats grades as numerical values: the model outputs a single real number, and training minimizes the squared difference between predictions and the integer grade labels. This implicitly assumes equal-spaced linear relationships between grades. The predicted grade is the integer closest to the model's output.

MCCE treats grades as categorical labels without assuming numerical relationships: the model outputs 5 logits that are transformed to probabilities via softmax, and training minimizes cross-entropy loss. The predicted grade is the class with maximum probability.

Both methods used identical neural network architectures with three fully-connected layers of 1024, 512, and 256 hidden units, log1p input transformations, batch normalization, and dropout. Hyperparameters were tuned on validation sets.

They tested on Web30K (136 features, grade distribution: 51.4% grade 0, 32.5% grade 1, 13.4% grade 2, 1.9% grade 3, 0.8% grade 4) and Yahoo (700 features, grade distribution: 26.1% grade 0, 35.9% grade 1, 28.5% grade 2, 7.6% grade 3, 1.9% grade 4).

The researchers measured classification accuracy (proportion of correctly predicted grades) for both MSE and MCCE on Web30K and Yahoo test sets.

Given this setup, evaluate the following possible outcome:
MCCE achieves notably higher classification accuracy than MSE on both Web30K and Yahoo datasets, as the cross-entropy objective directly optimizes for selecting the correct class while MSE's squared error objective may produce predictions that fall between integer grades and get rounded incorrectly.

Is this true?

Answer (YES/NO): NO